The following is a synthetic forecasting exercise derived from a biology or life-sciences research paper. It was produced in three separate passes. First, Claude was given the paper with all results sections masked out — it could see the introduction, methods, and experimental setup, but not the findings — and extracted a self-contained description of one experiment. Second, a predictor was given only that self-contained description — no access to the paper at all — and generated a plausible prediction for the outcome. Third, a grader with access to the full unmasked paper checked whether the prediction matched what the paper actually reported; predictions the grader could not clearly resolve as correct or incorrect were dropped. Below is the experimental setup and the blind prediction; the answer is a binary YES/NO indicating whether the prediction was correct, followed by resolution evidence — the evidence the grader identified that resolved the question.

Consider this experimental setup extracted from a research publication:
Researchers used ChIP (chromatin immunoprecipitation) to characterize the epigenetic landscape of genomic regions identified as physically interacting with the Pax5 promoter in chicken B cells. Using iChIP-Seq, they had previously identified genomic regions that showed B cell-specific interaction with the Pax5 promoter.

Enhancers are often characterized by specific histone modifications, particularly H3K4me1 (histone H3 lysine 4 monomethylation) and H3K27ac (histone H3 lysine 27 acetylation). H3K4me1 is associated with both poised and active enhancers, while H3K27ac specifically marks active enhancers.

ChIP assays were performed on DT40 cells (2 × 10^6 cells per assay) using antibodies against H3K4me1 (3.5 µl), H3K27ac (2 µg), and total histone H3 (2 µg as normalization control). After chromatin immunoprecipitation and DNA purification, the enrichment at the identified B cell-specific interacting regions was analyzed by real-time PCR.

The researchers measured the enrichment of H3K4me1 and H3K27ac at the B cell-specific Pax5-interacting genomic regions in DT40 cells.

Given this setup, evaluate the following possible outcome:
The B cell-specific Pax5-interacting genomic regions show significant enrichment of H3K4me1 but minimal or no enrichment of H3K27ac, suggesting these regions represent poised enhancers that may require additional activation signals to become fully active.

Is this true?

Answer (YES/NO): NO